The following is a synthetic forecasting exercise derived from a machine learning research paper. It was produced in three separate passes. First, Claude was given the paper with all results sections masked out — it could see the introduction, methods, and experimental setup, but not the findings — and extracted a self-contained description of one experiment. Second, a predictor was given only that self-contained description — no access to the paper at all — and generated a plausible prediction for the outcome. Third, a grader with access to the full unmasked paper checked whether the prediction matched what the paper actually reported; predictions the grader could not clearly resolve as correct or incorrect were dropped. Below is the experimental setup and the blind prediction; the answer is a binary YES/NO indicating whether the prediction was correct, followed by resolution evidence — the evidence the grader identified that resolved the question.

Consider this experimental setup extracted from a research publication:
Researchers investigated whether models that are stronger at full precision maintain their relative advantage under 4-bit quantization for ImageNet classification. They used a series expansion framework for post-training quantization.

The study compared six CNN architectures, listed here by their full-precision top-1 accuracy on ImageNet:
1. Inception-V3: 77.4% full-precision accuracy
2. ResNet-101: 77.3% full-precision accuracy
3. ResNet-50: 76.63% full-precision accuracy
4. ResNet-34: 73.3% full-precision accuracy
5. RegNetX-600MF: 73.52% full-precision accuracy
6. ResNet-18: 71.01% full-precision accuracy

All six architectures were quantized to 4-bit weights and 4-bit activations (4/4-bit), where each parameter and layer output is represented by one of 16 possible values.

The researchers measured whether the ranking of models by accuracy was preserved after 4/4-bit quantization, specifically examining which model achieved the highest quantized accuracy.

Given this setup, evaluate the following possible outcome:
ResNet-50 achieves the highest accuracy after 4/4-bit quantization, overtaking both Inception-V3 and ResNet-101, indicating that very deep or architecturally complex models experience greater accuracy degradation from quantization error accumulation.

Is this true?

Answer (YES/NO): YES